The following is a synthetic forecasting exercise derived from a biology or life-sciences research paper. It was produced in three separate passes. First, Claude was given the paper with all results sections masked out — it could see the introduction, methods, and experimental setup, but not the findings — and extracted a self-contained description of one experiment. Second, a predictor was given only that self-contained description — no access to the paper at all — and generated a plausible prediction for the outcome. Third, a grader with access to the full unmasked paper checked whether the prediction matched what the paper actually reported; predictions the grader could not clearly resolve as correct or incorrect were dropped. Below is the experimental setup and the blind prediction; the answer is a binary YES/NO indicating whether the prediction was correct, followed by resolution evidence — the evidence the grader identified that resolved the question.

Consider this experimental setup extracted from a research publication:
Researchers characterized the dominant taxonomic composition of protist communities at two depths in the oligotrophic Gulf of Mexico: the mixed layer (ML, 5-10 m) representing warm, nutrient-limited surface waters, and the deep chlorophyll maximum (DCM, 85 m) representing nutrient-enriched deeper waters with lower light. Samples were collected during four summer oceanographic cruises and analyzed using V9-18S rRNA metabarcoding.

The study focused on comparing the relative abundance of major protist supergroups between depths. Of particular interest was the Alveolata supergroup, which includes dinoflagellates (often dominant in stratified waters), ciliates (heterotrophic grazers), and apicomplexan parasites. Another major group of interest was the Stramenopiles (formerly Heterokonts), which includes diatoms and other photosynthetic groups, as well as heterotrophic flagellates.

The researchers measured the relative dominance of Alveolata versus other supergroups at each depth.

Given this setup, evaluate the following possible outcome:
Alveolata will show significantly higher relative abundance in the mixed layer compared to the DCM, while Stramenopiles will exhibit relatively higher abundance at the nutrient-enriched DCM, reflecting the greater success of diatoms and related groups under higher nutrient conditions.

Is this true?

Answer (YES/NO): NO